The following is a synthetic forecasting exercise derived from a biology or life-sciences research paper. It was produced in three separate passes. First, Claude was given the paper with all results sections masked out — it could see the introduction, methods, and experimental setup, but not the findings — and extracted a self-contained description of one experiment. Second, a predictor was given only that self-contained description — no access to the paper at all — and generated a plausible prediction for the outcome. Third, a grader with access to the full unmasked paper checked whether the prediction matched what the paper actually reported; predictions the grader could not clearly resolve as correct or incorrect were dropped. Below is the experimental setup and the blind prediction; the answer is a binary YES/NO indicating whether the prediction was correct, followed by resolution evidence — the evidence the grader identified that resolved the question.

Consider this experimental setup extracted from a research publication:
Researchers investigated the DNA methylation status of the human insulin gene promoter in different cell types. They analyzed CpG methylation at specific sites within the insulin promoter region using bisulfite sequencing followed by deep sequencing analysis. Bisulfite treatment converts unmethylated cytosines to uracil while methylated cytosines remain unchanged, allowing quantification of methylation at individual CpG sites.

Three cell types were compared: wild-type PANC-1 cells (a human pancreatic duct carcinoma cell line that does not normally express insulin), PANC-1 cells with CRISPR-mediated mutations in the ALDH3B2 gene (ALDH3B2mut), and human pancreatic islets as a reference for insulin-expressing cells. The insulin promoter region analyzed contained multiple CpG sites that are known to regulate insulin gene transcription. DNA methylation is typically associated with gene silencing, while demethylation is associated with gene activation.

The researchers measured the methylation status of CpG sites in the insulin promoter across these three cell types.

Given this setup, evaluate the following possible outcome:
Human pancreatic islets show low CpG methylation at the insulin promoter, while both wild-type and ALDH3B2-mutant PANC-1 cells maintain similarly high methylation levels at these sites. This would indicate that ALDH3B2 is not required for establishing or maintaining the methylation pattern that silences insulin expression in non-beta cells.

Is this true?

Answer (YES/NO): NO